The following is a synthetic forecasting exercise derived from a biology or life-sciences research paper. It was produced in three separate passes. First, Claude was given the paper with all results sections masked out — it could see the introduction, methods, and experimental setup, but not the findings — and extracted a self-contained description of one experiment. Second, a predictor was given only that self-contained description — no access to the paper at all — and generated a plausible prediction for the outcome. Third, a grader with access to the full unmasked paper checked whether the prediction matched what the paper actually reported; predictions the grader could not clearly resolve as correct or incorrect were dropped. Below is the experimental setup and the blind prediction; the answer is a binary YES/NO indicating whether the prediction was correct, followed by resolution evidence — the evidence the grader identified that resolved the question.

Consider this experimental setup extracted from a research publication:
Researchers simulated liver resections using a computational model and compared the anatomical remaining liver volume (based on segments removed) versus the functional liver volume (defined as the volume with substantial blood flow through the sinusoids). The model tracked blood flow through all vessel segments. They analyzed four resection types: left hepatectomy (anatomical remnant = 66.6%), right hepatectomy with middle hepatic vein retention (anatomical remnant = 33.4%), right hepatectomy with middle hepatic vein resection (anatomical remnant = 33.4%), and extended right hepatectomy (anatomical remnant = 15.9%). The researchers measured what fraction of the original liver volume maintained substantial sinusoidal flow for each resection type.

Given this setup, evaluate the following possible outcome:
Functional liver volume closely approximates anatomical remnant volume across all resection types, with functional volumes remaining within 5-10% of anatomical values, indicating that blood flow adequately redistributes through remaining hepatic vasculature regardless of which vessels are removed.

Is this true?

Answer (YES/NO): NO